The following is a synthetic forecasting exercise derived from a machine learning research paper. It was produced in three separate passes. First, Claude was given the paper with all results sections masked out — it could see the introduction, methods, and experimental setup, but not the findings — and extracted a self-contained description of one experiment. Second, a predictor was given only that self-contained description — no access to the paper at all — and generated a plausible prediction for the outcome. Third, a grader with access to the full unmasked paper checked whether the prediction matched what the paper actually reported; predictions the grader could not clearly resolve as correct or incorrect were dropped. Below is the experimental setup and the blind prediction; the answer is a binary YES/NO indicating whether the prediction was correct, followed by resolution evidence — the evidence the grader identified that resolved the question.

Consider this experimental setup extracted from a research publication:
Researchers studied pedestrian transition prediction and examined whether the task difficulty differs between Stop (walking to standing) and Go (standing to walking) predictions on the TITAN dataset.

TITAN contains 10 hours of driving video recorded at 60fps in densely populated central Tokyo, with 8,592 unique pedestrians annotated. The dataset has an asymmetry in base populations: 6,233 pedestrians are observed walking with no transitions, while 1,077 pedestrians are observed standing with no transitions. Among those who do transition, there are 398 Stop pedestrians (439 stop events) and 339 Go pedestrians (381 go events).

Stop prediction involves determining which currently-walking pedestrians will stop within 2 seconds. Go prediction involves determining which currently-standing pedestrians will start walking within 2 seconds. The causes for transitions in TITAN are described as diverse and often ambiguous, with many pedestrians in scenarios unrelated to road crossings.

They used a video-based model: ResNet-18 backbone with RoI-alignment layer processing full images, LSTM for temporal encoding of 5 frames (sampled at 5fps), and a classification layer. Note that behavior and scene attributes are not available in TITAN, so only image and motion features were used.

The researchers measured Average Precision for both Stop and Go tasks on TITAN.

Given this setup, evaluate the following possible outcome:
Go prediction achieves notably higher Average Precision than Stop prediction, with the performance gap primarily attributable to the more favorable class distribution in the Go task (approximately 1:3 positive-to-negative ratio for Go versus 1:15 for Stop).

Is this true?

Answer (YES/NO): NO